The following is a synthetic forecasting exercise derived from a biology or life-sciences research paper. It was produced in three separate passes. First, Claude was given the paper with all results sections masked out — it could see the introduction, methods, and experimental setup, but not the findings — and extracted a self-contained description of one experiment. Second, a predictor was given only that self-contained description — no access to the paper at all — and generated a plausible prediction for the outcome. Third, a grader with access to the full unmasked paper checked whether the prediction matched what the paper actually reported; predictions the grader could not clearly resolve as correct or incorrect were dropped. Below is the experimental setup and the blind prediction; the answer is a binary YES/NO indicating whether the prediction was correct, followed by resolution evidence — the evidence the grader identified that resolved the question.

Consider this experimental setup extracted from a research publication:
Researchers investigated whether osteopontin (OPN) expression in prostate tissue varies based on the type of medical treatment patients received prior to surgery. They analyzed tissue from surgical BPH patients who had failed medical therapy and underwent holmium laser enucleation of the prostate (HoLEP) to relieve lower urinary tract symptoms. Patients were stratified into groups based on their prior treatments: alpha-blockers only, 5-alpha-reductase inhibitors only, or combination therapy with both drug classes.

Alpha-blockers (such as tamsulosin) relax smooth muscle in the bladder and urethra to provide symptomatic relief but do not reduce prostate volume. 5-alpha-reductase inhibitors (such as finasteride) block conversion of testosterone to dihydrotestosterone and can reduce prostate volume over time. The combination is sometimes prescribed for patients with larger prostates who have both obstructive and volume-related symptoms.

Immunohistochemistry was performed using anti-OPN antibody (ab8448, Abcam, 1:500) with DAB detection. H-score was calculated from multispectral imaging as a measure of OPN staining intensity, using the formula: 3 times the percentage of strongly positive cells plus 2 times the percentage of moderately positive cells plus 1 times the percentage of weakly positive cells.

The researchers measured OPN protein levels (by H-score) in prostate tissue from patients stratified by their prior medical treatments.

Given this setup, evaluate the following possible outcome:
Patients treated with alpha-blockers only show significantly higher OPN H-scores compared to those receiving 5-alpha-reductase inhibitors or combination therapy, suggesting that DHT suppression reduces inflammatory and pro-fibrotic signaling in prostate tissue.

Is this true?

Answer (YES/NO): NO